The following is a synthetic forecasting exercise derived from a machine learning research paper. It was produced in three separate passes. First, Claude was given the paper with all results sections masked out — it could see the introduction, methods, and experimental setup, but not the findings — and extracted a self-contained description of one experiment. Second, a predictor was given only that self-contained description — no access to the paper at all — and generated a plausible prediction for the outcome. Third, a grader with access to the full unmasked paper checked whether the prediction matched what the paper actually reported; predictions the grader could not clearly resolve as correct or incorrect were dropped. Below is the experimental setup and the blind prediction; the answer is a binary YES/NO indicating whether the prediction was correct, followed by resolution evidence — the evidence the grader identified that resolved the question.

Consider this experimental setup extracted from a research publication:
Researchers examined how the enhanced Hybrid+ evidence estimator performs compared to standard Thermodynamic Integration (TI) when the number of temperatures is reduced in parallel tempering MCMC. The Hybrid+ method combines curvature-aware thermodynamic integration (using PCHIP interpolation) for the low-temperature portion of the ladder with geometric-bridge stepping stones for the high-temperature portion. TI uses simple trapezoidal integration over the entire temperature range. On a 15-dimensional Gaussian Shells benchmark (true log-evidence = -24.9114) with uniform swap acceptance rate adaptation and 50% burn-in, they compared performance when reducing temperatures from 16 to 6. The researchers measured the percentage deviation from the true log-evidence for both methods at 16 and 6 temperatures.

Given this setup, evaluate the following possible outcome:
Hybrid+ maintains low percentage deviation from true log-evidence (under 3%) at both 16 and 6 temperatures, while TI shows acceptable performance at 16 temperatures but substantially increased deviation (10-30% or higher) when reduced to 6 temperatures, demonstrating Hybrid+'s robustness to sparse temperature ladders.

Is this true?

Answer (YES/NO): NO